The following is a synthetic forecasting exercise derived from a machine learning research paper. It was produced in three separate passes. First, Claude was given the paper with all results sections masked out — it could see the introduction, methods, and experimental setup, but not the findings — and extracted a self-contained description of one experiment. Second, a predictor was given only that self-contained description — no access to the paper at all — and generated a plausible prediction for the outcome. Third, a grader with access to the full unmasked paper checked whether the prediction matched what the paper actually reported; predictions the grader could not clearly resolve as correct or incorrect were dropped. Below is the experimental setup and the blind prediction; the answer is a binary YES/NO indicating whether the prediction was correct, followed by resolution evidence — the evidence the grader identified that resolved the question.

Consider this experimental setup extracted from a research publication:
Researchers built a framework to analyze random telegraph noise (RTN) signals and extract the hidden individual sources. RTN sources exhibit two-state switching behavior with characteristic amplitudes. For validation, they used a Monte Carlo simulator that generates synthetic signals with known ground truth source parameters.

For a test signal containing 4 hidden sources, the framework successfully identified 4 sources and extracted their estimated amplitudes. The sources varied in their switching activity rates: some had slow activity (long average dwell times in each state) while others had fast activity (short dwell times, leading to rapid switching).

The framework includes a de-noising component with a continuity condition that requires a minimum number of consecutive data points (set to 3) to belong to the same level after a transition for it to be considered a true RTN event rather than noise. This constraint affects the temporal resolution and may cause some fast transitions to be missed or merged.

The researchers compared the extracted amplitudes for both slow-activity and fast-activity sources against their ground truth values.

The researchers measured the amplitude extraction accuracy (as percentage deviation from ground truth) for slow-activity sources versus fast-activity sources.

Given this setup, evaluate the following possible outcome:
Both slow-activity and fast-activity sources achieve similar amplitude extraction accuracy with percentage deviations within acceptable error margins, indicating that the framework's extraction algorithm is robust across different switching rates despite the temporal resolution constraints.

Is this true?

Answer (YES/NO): NO